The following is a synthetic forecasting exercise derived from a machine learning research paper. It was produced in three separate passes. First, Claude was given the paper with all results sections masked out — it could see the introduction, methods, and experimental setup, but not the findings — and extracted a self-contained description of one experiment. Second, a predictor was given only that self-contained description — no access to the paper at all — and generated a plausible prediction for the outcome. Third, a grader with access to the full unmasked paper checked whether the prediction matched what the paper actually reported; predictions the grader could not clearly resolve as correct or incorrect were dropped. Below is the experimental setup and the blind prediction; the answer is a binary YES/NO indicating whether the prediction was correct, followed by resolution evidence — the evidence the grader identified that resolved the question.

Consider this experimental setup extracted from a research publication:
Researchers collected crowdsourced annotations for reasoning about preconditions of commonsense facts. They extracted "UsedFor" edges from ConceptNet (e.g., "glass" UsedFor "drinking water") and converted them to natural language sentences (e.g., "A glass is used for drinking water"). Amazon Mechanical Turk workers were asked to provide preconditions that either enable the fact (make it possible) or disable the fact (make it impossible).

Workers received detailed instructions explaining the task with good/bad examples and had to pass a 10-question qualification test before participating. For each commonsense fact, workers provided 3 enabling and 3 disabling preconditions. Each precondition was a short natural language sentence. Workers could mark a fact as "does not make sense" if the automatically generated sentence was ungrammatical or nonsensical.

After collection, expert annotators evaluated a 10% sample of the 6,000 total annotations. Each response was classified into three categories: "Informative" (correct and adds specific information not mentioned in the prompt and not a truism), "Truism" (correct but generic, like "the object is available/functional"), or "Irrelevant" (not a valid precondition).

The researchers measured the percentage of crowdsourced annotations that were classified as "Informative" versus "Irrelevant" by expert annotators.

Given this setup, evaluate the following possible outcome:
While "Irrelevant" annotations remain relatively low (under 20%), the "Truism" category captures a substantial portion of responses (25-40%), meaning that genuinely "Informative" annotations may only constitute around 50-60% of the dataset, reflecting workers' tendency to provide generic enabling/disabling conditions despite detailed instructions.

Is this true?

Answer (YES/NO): NO